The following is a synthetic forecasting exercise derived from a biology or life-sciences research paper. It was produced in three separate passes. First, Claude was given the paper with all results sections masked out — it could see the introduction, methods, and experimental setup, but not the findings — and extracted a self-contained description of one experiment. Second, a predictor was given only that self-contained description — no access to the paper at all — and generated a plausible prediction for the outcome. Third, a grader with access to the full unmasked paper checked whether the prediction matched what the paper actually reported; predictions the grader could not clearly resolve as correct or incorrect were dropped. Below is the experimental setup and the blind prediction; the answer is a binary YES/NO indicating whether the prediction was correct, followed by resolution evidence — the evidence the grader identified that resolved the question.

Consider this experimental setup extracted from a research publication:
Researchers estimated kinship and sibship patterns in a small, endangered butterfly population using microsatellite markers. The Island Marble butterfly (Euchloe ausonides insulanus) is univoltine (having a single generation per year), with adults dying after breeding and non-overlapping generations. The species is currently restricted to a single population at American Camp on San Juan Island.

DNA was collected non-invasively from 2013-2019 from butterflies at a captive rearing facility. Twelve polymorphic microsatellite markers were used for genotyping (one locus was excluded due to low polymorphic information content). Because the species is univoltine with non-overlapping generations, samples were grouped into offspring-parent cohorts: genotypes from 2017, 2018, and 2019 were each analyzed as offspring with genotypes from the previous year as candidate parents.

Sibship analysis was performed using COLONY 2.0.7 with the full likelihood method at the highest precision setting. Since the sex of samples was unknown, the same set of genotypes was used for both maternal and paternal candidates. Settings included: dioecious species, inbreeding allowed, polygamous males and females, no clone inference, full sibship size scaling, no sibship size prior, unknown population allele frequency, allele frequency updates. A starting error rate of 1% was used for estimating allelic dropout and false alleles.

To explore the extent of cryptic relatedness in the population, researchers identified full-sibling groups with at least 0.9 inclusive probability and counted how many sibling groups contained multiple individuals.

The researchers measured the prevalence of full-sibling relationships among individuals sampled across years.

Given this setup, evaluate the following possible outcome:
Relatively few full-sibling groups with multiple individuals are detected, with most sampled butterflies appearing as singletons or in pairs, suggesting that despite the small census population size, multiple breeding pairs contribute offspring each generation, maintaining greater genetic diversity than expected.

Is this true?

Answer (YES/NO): NO